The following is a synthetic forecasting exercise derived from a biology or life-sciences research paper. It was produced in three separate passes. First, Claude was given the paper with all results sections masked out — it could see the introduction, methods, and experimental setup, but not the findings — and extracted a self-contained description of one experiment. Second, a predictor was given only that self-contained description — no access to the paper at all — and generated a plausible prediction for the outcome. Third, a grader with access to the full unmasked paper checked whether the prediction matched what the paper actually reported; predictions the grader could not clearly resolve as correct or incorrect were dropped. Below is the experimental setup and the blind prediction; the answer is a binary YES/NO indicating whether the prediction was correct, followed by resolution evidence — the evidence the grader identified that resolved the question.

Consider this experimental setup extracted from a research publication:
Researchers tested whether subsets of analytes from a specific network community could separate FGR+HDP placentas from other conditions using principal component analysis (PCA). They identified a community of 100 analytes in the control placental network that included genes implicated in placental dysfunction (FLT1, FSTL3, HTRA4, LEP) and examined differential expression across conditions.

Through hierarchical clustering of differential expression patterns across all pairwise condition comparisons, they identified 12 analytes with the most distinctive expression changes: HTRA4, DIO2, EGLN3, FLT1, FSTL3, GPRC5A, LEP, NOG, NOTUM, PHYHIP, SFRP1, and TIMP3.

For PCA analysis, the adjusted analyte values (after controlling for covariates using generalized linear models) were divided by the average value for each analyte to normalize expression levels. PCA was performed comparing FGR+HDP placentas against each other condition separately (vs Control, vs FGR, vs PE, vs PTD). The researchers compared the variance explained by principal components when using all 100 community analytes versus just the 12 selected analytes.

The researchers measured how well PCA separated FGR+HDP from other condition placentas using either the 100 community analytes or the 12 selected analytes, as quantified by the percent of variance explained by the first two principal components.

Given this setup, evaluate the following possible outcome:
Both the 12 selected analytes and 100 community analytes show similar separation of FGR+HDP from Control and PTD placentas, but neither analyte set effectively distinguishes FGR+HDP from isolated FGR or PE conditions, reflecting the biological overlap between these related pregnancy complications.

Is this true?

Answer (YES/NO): NO